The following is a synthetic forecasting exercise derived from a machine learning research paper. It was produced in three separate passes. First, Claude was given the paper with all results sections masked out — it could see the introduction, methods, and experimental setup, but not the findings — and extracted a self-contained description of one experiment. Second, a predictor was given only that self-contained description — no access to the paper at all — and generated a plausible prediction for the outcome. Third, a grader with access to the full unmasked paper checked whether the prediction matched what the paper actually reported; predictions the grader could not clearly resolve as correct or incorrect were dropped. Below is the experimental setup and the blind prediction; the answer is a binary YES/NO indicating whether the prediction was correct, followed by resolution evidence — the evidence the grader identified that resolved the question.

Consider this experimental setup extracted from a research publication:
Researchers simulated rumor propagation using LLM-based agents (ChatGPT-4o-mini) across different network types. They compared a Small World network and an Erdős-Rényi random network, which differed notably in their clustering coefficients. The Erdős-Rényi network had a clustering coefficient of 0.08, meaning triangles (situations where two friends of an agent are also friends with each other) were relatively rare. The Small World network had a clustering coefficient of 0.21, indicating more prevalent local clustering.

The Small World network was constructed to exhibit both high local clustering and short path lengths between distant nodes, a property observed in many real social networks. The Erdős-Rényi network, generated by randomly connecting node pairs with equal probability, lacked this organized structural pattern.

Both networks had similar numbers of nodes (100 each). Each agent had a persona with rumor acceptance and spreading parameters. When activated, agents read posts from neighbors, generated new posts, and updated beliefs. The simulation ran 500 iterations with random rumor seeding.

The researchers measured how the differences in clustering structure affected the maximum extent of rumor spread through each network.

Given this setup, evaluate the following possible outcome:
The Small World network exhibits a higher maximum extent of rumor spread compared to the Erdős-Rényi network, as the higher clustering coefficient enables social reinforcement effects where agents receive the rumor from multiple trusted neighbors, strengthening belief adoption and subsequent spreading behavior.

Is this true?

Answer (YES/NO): NO